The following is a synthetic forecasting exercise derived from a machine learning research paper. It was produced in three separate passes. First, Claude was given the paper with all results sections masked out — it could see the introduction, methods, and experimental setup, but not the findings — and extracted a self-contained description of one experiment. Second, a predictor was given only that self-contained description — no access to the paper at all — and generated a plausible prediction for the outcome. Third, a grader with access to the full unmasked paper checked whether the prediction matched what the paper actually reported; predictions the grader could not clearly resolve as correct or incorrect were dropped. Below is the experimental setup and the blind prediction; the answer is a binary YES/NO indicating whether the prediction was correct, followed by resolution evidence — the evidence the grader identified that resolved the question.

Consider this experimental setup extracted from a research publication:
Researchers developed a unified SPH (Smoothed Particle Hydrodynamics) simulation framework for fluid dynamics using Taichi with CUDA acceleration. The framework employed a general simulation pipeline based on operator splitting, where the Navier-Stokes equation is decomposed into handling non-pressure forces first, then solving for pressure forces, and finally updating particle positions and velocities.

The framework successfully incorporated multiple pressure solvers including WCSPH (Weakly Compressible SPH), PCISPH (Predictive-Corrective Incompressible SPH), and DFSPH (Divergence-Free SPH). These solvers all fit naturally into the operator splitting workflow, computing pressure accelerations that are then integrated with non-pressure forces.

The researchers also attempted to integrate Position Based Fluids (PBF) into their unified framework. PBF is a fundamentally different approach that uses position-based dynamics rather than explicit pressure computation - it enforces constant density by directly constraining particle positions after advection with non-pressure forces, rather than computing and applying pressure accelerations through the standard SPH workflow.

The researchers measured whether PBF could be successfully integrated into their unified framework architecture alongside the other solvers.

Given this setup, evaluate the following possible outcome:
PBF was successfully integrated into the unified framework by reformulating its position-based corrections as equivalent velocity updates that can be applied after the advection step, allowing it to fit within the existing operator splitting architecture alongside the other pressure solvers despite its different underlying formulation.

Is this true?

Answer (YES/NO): NO